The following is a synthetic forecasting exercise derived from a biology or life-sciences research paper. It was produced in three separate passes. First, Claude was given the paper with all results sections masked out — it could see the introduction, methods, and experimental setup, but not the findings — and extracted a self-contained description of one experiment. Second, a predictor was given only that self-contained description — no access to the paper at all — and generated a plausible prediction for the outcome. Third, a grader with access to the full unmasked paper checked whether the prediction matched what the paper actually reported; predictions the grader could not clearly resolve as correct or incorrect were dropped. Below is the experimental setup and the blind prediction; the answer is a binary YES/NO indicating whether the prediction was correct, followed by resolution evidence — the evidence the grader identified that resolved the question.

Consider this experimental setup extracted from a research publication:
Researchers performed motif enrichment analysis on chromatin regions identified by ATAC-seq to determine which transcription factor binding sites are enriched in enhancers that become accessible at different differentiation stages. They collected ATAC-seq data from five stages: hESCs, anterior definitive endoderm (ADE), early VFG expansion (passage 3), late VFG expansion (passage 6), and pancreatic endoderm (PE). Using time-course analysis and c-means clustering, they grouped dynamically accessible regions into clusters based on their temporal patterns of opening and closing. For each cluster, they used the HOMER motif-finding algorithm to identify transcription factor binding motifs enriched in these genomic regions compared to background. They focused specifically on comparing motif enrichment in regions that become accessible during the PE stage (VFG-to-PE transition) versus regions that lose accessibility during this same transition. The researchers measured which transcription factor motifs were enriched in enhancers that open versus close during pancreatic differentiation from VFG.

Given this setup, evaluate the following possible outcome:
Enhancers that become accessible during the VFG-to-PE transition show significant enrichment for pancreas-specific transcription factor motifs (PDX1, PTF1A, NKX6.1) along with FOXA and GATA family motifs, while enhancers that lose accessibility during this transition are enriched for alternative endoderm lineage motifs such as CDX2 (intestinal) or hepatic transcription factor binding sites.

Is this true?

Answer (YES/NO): NO